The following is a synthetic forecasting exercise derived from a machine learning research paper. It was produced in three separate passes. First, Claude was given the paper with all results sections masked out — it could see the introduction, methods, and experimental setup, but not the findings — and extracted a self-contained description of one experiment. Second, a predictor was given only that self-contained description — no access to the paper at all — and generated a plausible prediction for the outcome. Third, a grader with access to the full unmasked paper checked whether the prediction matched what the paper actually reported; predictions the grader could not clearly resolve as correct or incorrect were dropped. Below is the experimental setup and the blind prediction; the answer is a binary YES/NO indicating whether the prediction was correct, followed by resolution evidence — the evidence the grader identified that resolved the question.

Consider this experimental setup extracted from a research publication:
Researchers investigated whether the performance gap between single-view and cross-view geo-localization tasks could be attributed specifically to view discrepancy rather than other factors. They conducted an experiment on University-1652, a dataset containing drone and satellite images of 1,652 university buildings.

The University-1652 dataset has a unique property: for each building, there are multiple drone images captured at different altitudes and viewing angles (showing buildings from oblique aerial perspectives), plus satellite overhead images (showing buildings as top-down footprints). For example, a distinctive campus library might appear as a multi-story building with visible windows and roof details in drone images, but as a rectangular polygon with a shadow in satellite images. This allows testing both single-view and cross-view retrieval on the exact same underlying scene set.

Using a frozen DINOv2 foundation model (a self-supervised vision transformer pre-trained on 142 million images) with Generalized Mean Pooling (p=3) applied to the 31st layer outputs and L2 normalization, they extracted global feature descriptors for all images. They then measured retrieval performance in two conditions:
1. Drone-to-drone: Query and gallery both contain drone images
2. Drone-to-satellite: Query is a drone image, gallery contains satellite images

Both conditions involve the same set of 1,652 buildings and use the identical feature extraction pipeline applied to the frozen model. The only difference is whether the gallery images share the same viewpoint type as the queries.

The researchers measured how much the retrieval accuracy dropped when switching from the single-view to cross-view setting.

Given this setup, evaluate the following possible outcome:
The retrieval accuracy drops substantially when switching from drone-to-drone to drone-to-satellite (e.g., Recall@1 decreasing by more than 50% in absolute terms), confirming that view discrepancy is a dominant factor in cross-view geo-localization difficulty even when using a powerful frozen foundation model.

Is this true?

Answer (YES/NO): NO